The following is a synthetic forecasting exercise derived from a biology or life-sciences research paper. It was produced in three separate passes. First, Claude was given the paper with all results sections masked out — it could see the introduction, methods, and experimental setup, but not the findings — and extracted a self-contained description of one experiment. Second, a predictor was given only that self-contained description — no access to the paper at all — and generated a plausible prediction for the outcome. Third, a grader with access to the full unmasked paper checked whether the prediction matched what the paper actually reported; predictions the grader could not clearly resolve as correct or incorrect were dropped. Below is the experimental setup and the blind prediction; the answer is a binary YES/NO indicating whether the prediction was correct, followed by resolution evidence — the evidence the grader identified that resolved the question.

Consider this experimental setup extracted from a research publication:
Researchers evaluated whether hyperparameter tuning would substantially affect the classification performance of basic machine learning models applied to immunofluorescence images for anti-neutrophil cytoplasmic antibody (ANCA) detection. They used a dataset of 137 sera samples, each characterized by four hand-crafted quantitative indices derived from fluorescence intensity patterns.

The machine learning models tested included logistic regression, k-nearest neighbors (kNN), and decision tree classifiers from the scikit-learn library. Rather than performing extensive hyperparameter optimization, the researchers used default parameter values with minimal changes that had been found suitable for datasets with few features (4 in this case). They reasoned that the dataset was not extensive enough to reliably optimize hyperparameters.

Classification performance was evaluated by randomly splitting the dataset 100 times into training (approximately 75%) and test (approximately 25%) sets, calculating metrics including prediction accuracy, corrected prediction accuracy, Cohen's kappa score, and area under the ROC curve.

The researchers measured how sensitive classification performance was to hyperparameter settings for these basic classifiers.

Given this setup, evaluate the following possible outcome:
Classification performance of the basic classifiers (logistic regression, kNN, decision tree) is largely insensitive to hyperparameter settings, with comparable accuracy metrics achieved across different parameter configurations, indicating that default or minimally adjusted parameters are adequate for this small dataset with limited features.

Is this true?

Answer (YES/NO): YES